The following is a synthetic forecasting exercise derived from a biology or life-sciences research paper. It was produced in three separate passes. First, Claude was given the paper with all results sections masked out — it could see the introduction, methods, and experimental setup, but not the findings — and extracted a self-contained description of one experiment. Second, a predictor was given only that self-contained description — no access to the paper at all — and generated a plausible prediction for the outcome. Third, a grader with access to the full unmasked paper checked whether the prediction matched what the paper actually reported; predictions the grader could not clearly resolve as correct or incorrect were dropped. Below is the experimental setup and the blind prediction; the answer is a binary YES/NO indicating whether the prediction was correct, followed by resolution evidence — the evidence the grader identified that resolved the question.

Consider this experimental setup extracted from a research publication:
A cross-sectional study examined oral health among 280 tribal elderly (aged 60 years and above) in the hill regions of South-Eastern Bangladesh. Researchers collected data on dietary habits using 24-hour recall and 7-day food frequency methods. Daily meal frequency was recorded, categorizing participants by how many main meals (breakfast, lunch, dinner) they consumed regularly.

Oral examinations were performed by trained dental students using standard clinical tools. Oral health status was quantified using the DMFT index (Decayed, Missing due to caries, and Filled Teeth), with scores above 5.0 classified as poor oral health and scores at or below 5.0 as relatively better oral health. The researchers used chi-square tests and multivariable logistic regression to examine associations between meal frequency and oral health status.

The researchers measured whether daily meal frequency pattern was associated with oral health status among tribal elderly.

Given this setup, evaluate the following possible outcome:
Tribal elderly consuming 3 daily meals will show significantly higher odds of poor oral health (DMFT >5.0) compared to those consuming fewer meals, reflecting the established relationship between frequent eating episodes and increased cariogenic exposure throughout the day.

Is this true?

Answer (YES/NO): NO